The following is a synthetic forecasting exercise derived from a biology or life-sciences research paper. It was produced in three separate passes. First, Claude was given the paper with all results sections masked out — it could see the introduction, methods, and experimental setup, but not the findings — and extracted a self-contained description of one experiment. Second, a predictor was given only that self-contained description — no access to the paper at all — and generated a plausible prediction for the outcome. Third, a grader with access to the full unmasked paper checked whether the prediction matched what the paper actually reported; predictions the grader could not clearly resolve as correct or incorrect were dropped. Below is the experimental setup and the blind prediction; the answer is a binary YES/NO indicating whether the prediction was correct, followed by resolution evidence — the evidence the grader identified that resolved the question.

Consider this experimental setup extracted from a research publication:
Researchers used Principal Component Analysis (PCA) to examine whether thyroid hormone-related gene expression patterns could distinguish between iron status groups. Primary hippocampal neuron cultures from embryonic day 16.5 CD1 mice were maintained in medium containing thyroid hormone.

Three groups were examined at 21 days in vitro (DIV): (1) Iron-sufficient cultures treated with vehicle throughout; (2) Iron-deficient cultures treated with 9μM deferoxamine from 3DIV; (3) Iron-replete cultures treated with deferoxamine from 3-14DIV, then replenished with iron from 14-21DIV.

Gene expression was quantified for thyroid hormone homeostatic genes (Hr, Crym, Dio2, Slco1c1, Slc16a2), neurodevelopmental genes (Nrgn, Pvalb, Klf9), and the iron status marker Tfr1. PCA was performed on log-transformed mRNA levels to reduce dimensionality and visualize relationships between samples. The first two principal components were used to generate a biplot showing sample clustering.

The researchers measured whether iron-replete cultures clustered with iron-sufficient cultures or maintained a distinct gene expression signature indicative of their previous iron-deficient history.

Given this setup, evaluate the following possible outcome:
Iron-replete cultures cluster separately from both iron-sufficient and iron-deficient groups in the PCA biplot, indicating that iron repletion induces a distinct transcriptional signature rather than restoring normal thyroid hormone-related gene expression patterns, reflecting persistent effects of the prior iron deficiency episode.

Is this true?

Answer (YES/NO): NO